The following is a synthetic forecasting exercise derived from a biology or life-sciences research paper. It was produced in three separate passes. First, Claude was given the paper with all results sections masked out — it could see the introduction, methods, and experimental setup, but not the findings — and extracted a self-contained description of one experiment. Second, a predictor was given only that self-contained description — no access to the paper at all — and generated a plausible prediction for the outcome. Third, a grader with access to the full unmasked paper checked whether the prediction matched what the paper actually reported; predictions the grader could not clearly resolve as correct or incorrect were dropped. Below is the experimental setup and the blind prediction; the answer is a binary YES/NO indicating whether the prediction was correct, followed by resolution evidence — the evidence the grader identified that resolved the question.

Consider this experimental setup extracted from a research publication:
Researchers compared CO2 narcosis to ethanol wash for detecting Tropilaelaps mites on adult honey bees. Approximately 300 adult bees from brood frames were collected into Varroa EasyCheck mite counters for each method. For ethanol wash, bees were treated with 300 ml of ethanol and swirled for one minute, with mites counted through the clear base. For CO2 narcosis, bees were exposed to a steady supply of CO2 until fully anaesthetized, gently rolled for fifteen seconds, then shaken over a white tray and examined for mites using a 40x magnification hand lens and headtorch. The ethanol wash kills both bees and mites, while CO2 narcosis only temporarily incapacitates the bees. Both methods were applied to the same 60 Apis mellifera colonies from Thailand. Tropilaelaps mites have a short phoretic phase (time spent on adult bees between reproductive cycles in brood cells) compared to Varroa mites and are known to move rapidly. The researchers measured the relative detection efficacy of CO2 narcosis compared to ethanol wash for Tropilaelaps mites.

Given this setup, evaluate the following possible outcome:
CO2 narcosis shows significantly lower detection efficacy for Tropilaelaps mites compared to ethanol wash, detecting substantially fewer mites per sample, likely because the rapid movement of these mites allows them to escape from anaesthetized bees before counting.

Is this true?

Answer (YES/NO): NO